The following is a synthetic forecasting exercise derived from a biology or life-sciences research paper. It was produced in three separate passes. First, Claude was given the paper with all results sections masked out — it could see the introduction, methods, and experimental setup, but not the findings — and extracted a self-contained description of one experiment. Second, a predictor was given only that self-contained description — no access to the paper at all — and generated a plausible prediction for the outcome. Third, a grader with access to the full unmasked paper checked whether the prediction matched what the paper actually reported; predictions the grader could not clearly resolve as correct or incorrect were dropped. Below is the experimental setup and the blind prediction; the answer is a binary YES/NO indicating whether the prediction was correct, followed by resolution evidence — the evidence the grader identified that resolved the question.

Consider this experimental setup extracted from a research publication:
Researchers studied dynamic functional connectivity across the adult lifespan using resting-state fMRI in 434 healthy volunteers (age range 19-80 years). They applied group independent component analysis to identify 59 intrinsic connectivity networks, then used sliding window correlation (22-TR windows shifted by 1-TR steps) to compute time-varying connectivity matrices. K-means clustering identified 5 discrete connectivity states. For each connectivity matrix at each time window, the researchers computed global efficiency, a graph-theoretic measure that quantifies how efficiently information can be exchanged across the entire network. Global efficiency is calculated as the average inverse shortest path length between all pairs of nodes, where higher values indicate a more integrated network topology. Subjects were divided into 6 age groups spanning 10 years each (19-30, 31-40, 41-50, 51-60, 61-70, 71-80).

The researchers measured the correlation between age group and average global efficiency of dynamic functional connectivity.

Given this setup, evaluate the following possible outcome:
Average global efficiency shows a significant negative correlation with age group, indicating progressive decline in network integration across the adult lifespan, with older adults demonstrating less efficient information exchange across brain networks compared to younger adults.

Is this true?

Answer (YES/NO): YES